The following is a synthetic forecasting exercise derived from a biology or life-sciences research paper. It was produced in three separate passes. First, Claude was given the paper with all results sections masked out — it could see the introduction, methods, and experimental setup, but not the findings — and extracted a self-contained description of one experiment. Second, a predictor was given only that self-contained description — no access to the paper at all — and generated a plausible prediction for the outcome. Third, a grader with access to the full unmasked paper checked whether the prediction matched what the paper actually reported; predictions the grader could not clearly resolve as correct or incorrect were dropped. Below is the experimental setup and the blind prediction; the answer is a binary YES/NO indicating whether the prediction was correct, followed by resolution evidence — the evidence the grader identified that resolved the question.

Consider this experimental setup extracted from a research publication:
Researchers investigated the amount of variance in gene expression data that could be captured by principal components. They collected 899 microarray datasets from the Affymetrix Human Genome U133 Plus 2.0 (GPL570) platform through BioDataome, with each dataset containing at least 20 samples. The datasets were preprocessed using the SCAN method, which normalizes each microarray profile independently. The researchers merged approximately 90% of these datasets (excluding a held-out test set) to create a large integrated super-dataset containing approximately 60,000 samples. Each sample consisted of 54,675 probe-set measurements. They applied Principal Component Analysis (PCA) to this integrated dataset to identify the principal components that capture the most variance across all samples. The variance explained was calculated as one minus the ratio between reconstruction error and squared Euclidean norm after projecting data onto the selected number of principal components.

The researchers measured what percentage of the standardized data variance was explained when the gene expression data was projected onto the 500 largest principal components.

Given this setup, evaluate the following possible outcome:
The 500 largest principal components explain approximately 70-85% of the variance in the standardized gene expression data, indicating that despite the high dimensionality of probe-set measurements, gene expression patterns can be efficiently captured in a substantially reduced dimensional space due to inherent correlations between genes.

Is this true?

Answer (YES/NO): NO